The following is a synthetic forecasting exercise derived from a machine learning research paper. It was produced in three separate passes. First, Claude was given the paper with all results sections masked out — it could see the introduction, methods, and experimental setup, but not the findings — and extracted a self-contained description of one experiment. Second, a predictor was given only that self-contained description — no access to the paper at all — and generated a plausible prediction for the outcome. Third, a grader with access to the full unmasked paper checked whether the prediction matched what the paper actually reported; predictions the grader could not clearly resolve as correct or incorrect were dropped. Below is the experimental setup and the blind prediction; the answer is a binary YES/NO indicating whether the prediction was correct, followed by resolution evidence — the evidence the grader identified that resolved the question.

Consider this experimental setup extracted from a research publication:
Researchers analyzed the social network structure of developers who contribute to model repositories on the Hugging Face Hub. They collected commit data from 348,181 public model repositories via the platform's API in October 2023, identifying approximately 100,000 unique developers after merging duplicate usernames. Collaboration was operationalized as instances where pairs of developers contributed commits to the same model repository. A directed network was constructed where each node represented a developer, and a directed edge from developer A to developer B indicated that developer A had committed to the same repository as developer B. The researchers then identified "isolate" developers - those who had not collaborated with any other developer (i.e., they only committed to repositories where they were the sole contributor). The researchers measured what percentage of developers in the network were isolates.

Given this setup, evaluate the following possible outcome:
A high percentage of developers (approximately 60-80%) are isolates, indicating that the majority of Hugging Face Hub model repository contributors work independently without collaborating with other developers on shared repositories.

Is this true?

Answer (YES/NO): NO